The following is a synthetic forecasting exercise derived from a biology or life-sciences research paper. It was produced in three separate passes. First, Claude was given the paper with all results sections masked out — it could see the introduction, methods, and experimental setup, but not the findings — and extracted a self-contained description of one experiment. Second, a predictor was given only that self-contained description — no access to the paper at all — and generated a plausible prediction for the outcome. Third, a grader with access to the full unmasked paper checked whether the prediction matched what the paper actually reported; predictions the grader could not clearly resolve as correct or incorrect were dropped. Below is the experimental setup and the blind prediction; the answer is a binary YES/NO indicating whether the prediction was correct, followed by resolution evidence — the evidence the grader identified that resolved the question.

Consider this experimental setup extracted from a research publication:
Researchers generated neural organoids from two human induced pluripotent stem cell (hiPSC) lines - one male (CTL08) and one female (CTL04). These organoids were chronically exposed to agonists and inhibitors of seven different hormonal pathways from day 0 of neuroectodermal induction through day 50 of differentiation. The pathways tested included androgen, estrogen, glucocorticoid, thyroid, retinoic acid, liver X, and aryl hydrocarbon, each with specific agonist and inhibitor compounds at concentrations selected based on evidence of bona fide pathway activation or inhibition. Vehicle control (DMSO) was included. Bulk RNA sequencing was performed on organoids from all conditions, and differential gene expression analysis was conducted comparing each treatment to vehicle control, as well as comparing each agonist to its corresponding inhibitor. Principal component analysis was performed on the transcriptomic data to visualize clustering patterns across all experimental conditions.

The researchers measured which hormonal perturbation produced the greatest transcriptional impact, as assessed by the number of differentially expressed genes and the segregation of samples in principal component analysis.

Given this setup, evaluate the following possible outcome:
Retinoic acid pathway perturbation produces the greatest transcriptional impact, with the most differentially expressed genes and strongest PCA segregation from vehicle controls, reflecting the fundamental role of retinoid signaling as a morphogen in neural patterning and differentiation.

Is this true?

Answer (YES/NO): YES